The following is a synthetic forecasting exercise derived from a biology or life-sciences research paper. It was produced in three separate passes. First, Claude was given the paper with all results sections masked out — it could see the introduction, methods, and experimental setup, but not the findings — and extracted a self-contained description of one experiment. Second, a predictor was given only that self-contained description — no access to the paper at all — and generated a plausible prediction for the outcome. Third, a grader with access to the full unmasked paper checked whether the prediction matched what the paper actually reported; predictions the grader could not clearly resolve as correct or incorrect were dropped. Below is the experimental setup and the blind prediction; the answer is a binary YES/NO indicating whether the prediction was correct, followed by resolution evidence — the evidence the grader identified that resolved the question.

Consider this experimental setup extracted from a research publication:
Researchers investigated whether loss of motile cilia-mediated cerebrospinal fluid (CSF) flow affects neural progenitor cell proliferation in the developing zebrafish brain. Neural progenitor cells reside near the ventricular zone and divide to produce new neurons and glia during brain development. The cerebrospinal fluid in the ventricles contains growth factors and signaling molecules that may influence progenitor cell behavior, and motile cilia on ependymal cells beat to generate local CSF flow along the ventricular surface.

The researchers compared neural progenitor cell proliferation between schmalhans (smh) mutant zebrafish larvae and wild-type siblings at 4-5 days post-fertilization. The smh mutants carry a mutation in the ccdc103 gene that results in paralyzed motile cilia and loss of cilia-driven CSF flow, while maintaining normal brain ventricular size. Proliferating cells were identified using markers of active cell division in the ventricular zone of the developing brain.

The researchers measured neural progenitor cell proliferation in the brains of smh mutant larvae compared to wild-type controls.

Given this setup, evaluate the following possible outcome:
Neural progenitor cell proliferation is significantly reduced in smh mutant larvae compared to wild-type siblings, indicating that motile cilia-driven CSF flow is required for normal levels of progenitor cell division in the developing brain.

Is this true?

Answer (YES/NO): NO